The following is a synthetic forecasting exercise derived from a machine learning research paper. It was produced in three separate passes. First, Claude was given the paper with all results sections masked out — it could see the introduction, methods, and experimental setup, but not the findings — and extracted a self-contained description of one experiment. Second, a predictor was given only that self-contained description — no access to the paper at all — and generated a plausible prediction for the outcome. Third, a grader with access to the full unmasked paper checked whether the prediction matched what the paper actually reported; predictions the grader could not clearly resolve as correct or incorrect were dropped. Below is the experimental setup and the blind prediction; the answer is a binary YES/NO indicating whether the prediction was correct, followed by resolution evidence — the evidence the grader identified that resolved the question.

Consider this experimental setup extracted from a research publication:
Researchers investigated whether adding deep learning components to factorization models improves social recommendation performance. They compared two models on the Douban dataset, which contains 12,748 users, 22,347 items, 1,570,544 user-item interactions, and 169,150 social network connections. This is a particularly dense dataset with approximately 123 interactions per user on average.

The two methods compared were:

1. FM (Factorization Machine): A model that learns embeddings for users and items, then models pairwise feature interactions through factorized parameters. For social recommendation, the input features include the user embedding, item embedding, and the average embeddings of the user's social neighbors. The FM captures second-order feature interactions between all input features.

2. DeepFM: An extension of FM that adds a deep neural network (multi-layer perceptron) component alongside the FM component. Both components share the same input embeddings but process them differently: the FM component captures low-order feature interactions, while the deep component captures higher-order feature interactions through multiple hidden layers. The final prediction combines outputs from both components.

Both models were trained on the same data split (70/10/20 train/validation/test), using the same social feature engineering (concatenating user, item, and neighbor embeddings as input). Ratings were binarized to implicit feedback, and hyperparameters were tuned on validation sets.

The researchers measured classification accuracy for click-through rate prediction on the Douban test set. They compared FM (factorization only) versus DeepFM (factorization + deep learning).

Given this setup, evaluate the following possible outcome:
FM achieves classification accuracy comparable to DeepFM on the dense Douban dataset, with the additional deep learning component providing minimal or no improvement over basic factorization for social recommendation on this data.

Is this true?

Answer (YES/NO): YES